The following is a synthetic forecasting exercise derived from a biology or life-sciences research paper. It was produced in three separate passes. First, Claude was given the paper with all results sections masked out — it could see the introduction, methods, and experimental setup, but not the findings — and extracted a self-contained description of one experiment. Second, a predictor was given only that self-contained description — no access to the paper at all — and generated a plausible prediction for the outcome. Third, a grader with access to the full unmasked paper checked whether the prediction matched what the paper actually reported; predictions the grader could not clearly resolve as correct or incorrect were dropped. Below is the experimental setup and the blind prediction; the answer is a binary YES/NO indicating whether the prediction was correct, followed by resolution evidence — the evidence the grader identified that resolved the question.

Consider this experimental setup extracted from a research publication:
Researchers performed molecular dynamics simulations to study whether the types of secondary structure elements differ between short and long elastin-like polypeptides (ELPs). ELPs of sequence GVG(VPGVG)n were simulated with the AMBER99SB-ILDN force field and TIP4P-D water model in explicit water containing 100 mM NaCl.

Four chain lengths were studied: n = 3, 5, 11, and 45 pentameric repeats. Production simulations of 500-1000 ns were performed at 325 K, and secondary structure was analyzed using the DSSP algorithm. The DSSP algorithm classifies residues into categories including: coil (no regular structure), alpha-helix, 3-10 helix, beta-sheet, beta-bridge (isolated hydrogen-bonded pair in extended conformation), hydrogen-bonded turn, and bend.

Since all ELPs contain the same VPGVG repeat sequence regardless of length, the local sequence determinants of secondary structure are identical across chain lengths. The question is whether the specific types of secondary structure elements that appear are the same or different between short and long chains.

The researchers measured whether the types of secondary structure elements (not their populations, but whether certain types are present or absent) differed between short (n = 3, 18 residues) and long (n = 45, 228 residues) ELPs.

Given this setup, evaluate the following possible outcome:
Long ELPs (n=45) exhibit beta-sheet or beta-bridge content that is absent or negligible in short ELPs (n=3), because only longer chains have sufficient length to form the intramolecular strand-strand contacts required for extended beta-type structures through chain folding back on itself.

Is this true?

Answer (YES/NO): YES